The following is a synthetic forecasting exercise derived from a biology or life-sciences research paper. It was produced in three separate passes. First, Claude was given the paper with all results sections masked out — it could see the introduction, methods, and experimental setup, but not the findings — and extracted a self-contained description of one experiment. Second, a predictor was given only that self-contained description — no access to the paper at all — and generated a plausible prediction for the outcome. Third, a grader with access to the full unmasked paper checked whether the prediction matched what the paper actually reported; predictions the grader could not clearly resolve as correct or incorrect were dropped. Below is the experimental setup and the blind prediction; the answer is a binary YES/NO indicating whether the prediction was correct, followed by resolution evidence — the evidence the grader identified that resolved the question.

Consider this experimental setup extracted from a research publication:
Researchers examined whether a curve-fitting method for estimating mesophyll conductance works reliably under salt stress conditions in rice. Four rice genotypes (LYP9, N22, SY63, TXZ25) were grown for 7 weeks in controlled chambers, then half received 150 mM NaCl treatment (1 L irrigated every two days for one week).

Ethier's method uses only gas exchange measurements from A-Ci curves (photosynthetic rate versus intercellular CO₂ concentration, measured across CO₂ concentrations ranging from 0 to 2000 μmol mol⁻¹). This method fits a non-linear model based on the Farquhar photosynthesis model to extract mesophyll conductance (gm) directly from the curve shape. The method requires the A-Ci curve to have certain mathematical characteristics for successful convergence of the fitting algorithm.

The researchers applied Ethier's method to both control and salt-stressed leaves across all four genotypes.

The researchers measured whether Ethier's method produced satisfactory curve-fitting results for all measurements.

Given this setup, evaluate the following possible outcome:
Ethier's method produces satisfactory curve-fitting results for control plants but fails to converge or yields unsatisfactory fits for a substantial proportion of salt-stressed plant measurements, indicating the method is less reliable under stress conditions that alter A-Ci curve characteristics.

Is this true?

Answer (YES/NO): NO